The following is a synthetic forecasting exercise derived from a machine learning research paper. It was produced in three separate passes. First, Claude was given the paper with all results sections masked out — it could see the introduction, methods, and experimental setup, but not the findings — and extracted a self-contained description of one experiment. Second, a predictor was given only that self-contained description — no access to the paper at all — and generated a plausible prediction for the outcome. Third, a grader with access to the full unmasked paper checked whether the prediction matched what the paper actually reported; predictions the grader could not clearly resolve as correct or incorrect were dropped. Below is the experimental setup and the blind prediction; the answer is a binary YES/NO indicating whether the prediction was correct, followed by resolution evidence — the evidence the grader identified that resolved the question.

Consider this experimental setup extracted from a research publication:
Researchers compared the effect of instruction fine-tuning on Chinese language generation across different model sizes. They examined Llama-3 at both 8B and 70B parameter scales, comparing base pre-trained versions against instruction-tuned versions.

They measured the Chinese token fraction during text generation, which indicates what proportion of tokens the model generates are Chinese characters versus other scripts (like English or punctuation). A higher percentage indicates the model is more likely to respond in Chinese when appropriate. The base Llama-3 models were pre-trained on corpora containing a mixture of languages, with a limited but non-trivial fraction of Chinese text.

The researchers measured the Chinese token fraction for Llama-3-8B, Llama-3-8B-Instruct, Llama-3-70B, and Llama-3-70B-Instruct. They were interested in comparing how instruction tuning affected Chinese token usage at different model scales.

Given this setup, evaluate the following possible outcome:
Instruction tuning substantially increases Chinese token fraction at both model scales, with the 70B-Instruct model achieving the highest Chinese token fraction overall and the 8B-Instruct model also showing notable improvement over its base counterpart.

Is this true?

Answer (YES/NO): NO